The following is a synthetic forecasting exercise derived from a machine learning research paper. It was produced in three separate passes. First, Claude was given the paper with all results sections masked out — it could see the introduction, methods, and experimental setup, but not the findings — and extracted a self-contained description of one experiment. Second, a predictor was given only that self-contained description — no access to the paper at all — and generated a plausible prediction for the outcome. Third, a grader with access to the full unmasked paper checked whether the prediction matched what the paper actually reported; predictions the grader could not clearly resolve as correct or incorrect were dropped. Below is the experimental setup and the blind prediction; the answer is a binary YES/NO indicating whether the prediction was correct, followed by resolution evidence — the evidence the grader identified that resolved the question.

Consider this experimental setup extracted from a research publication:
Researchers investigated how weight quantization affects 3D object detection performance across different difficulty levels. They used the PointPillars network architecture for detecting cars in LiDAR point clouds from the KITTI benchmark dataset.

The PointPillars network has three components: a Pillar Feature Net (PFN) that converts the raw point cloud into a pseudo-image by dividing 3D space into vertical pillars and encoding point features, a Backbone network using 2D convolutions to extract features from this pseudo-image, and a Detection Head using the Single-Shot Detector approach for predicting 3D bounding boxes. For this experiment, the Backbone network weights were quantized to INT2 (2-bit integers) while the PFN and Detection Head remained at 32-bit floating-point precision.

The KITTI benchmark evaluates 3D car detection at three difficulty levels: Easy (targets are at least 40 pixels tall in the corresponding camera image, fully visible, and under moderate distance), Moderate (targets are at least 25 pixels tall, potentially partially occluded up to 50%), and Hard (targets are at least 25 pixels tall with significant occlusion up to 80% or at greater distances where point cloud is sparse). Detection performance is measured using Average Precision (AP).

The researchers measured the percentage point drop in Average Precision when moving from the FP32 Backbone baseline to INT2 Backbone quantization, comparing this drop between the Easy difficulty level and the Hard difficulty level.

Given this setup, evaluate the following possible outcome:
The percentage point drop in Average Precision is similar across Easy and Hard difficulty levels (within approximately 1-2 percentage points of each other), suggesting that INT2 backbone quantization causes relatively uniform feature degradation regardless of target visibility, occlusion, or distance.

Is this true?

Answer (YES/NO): YES